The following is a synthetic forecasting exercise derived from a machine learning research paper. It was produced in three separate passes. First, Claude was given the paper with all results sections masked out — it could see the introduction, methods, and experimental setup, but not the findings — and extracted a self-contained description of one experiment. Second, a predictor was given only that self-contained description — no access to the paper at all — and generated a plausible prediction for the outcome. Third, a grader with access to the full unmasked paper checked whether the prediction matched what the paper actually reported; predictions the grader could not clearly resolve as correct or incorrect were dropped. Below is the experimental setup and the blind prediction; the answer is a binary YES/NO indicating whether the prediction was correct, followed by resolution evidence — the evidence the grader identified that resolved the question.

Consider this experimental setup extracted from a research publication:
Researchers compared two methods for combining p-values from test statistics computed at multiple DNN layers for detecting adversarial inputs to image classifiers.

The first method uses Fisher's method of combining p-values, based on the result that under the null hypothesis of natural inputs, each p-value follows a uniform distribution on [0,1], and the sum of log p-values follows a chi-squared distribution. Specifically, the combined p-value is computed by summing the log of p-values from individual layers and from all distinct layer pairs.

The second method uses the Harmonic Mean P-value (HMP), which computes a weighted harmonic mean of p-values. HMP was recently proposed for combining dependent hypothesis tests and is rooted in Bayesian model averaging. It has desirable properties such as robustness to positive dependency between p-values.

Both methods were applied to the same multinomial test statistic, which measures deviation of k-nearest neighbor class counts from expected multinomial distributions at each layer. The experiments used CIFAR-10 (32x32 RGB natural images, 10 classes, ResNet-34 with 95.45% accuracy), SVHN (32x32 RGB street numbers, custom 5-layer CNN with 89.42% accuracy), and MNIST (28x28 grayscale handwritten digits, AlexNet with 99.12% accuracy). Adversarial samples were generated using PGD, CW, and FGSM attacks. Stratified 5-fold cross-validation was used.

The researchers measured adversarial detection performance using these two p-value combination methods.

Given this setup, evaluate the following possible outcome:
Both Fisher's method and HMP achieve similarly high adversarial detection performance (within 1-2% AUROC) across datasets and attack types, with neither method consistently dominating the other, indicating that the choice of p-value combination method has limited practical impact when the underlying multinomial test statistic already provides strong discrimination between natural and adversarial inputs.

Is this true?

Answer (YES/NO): NO